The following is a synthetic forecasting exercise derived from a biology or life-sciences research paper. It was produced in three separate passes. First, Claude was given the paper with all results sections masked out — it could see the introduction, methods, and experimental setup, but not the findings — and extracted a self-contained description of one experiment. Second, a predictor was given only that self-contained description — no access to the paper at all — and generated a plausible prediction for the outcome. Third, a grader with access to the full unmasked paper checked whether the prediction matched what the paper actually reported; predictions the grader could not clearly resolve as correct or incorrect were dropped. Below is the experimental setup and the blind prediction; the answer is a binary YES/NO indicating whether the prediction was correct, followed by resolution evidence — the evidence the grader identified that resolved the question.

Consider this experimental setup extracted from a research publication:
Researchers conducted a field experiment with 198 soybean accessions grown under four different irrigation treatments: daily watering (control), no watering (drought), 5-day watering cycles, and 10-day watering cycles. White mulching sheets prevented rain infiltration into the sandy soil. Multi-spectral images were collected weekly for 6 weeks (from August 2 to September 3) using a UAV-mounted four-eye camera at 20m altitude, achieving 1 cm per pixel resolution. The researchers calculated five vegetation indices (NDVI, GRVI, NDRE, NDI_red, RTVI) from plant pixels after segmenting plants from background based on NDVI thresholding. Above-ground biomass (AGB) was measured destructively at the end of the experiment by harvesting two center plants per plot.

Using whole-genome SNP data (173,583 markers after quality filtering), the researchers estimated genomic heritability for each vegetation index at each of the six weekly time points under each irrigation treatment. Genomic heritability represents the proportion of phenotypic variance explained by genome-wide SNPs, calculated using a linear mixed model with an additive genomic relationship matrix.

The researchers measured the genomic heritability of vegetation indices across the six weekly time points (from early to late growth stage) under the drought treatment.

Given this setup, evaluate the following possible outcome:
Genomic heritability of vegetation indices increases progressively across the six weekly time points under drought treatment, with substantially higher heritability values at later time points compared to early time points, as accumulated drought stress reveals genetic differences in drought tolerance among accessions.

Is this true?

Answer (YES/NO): NO